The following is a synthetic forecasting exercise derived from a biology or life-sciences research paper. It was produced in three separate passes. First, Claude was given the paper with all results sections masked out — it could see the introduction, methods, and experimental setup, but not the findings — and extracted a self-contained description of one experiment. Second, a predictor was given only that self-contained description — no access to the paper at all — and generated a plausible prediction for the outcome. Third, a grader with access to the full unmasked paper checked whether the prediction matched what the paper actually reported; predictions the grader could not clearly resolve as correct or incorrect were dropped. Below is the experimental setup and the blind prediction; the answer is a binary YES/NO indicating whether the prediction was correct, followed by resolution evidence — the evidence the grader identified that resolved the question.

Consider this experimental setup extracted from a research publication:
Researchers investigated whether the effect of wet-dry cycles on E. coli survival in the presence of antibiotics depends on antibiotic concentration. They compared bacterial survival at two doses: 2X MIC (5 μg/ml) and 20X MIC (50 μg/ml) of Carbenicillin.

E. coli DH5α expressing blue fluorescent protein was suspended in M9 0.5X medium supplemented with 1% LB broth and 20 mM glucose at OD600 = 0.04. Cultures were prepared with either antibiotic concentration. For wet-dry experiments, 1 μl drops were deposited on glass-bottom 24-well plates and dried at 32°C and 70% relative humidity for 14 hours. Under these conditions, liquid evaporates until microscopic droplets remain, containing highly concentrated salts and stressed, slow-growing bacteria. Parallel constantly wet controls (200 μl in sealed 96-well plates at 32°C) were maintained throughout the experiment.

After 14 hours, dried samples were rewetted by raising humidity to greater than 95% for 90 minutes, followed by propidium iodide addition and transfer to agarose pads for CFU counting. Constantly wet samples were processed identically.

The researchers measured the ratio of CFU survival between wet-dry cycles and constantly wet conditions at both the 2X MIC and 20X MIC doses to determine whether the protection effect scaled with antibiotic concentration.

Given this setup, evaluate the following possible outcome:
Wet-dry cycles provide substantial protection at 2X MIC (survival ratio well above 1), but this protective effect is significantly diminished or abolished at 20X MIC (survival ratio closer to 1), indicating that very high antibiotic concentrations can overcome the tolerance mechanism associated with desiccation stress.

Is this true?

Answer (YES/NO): NO